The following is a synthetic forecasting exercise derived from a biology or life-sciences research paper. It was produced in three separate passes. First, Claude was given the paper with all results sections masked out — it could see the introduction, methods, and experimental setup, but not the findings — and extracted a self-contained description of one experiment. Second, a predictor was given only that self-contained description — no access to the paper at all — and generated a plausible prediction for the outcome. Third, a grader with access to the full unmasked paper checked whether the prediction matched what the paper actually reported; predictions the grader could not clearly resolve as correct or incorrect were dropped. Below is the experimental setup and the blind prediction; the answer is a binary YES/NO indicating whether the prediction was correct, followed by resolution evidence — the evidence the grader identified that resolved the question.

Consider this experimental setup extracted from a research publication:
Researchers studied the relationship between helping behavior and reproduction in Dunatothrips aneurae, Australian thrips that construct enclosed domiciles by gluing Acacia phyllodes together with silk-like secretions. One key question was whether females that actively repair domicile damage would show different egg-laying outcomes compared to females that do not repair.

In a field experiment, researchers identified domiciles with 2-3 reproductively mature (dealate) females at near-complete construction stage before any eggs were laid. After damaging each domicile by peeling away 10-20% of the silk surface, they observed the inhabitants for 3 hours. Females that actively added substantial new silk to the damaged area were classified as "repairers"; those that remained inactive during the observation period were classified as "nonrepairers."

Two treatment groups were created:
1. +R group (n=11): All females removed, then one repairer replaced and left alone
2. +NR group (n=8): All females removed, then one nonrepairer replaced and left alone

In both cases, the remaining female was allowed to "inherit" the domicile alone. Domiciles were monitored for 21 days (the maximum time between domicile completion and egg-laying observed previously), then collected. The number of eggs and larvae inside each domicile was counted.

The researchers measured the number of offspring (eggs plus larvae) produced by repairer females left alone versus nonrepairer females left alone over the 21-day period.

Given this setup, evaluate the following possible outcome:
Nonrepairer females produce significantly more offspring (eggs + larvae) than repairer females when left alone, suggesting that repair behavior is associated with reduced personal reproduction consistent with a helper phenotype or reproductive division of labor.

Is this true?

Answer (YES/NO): NO